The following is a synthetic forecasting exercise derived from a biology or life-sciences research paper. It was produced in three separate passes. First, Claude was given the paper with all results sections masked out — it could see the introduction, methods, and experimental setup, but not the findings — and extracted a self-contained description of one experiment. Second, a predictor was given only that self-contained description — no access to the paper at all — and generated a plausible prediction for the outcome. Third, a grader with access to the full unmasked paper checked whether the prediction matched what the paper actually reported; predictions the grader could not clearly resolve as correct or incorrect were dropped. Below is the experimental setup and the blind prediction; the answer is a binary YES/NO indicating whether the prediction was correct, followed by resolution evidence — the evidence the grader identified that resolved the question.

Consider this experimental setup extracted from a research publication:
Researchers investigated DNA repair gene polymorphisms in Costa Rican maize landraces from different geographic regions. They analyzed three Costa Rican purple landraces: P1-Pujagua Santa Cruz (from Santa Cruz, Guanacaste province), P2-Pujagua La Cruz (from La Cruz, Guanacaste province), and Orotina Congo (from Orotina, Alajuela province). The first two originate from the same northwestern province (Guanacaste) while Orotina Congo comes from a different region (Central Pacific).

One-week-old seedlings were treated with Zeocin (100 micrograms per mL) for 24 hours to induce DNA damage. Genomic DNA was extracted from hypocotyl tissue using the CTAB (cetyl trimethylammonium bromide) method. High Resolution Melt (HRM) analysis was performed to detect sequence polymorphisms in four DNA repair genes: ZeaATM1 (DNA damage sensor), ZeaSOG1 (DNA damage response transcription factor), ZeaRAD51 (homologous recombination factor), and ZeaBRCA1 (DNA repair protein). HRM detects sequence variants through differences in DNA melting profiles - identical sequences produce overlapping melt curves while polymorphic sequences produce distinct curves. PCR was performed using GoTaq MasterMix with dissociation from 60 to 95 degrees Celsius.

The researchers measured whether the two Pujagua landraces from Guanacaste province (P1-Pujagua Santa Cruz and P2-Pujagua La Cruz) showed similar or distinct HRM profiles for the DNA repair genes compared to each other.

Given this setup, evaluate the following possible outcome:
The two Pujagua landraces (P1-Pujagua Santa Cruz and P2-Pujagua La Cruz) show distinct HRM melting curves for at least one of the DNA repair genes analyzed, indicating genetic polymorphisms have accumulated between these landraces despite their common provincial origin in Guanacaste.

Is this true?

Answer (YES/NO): YES